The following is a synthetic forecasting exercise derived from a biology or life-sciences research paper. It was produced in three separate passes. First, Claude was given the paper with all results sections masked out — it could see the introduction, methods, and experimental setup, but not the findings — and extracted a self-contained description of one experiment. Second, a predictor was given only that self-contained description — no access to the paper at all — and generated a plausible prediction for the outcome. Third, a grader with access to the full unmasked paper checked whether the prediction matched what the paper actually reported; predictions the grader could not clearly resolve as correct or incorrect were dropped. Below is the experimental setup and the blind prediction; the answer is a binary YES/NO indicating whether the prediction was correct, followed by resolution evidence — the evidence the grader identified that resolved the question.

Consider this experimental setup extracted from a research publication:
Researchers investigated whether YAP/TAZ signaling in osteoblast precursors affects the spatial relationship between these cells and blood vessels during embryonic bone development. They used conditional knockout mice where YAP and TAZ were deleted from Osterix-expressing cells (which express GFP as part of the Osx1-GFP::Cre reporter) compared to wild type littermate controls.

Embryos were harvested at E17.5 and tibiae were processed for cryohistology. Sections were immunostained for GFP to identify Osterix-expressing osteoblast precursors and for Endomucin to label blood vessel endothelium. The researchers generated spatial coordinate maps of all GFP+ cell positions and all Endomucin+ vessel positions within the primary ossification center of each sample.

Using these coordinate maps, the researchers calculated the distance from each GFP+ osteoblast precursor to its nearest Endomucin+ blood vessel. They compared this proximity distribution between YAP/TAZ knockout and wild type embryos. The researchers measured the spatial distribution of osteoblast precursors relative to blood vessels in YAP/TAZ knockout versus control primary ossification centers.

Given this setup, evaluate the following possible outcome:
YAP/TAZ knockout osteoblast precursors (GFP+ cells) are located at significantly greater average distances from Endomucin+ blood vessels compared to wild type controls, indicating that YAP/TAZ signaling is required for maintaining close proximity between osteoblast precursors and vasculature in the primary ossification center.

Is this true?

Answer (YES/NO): YES